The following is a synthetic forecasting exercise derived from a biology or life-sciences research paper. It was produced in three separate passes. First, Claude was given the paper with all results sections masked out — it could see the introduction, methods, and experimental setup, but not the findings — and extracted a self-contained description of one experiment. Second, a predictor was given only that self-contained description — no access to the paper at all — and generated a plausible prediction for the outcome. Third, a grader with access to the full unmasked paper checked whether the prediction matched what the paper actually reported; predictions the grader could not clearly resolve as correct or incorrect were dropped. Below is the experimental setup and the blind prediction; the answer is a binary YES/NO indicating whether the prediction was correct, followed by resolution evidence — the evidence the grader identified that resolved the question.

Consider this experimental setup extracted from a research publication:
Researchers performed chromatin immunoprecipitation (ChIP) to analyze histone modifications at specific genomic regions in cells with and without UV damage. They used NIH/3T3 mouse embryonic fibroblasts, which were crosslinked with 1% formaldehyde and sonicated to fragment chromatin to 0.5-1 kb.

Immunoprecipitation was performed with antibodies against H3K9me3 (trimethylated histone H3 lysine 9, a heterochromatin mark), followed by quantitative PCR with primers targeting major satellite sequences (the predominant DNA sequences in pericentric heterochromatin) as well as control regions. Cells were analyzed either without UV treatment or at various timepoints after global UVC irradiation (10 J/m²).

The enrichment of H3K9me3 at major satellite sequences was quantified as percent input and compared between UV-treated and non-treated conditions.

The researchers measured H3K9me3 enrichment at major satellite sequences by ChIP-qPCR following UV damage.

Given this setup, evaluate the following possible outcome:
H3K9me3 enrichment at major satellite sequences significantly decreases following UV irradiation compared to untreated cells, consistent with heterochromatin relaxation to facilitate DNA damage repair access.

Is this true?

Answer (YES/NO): NO